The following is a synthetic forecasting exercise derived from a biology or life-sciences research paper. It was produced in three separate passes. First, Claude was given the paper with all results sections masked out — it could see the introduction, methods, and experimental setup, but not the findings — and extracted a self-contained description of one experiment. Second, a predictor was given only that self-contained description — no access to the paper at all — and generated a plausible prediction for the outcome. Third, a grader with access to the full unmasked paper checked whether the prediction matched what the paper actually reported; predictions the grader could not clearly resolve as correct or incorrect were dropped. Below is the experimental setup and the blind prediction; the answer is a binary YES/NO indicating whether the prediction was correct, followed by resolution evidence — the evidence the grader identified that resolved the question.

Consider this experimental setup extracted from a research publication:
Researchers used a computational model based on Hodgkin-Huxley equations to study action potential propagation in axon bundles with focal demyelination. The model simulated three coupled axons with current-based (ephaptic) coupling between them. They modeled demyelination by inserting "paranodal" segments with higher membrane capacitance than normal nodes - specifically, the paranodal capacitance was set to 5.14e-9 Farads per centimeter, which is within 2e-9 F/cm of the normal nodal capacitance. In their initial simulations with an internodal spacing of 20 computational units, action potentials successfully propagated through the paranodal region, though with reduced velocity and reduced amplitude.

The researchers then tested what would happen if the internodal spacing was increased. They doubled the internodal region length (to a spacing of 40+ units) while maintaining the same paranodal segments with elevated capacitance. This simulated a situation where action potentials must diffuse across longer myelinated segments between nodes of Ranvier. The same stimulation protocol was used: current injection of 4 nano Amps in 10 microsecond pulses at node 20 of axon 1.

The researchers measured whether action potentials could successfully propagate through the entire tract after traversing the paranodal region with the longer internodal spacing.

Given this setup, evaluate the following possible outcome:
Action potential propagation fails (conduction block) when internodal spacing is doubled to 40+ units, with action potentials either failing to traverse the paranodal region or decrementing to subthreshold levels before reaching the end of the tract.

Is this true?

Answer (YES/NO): YES